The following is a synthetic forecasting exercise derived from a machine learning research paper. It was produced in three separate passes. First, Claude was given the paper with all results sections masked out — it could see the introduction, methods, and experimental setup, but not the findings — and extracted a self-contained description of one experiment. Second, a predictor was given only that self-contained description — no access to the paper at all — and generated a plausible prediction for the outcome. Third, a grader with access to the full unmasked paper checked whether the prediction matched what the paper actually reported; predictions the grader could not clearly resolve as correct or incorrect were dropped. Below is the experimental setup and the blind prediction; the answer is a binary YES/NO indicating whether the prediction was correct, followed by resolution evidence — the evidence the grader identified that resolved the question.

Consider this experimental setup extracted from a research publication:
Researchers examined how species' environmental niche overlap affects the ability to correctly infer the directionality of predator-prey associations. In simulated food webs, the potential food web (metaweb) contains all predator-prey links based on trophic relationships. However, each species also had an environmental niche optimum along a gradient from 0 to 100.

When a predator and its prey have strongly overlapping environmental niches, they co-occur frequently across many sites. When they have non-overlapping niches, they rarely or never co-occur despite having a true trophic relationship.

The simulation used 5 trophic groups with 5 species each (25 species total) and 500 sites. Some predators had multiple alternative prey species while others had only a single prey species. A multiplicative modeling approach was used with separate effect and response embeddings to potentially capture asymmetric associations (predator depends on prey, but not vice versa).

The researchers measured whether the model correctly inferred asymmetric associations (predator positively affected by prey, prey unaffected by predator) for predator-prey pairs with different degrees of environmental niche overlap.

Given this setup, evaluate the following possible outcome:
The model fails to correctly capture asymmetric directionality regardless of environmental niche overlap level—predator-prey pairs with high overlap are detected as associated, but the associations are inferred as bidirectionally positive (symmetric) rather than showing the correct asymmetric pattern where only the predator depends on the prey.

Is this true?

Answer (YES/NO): NO